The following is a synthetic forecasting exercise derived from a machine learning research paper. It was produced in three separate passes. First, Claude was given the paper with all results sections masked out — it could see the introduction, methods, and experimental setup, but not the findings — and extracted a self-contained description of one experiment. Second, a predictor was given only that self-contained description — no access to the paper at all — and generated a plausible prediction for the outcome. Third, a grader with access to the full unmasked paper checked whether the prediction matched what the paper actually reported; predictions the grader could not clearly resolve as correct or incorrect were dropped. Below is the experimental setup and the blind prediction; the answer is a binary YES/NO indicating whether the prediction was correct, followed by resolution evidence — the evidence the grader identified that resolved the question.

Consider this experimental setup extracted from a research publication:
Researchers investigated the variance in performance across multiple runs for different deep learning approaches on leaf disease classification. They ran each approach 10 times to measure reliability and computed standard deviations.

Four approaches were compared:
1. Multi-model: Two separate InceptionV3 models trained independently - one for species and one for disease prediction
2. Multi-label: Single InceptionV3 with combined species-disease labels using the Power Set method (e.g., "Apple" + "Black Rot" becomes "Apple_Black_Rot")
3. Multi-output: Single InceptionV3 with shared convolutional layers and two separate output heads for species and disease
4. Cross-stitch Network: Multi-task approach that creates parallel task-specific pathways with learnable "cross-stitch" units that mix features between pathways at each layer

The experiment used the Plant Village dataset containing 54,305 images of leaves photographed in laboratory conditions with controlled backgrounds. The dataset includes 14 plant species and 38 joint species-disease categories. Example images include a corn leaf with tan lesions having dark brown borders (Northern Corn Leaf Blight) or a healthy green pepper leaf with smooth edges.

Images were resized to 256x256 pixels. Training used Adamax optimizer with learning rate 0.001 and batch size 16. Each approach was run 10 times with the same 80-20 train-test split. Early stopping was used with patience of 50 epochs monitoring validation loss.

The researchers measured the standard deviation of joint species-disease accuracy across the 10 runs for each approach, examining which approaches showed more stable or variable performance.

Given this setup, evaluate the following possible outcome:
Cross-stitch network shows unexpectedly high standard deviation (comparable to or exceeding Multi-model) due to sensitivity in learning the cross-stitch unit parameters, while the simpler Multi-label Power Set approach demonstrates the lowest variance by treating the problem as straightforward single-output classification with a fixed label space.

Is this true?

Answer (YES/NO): NO